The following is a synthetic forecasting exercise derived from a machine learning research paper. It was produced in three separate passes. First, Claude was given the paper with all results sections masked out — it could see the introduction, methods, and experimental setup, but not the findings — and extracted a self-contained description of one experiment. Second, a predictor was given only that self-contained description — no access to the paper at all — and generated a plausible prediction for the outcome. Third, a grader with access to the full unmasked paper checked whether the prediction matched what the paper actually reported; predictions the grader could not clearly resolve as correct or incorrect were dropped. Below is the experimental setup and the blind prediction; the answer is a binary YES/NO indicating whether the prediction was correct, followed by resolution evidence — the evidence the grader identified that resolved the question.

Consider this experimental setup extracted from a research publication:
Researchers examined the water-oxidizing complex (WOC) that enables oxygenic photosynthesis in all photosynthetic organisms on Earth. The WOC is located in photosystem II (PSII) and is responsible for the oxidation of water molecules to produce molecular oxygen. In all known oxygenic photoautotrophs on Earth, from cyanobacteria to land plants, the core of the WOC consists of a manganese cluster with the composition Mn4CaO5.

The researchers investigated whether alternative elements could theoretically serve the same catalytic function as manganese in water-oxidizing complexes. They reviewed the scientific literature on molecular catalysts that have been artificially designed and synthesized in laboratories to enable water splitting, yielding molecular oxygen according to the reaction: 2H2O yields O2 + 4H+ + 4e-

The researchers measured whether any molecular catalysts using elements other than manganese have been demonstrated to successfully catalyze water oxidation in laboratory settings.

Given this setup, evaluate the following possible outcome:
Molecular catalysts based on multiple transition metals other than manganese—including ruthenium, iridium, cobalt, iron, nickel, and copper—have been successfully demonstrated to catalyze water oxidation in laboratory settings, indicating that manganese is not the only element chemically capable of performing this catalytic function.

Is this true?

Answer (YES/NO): NO